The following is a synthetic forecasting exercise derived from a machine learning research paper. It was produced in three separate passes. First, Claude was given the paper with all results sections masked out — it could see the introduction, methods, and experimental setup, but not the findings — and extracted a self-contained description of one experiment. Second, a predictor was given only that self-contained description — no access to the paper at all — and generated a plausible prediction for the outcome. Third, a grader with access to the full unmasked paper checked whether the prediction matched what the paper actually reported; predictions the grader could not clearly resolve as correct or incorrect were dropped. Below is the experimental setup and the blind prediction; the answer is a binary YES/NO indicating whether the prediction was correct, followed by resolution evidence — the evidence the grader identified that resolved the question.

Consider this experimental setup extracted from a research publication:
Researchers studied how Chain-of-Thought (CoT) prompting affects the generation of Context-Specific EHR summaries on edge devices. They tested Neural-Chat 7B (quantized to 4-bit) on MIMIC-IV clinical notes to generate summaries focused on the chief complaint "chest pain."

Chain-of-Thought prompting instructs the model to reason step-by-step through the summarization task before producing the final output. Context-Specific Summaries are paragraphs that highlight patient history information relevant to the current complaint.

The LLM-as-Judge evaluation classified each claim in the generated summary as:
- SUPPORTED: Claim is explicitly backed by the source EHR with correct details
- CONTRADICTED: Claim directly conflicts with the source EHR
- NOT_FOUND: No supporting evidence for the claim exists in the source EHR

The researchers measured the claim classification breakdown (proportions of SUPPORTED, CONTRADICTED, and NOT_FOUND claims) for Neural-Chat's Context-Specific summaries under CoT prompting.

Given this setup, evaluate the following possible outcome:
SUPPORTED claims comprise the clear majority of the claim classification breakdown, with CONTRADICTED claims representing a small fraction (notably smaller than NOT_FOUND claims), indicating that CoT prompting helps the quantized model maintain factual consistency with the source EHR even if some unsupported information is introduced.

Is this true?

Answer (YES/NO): NO